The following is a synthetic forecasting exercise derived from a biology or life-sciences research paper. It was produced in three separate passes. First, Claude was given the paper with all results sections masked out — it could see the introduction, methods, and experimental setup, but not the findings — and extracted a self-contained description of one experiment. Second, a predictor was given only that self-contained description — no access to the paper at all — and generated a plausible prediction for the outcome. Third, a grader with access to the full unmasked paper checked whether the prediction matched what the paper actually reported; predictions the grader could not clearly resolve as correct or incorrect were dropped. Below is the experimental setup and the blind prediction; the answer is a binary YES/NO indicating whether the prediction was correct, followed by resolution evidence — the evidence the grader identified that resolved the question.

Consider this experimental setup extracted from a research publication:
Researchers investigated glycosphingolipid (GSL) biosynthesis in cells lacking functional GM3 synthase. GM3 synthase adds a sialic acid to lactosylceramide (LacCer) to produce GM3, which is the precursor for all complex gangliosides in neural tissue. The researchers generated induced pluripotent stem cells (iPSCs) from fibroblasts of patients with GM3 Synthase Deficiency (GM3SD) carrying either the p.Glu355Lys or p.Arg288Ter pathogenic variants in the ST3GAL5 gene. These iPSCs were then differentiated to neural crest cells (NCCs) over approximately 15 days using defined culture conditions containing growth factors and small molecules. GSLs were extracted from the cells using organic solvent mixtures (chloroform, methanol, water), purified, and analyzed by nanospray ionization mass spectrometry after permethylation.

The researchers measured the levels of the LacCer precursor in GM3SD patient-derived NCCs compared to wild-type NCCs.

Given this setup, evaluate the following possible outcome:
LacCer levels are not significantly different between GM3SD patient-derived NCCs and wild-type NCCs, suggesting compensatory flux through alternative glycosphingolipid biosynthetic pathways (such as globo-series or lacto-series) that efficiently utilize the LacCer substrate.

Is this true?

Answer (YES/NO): NO